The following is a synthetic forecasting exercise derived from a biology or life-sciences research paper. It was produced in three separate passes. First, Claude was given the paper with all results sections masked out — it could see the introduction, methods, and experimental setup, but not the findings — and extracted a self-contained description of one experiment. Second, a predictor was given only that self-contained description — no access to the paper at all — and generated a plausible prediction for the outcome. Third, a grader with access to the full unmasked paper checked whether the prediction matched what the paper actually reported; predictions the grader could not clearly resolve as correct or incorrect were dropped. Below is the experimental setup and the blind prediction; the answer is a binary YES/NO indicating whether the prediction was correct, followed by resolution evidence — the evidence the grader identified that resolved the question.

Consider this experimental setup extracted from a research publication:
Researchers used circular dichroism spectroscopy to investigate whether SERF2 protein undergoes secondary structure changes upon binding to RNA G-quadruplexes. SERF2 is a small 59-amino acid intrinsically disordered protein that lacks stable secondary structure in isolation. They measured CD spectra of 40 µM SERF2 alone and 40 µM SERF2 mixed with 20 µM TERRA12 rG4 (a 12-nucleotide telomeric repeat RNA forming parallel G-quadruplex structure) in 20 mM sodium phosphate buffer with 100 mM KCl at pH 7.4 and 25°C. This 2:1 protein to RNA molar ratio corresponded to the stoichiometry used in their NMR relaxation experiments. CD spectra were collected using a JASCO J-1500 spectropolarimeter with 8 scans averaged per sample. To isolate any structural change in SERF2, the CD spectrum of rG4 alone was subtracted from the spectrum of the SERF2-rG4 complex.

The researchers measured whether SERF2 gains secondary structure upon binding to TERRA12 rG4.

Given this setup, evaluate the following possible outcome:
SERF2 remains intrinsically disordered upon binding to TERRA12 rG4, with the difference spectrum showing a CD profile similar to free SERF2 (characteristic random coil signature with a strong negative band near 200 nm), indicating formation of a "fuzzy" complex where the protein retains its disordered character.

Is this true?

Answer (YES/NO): NO